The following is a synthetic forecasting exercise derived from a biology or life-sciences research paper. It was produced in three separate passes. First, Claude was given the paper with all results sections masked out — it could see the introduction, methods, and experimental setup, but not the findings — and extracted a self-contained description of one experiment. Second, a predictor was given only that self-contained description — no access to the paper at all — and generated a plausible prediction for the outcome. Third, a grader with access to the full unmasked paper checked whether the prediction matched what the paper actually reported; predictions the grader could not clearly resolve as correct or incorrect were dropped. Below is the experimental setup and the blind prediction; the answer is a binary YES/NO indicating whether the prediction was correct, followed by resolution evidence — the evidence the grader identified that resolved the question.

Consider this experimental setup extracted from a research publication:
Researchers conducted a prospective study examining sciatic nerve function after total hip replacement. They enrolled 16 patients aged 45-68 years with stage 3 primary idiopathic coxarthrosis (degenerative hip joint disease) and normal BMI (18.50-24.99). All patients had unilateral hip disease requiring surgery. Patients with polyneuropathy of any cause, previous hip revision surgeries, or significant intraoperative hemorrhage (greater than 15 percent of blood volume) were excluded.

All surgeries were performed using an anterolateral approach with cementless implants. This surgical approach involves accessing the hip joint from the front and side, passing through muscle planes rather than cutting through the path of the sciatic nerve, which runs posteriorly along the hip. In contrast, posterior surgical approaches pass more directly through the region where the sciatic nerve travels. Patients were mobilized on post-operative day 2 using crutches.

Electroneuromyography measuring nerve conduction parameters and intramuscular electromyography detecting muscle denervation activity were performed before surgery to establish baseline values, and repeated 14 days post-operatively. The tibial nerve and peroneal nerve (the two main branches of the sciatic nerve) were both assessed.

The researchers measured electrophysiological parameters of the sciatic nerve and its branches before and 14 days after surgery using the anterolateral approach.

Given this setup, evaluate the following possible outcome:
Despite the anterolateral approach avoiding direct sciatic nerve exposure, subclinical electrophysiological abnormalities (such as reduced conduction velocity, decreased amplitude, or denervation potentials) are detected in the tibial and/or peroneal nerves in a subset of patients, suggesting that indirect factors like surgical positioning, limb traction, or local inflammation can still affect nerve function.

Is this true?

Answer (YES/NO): YES